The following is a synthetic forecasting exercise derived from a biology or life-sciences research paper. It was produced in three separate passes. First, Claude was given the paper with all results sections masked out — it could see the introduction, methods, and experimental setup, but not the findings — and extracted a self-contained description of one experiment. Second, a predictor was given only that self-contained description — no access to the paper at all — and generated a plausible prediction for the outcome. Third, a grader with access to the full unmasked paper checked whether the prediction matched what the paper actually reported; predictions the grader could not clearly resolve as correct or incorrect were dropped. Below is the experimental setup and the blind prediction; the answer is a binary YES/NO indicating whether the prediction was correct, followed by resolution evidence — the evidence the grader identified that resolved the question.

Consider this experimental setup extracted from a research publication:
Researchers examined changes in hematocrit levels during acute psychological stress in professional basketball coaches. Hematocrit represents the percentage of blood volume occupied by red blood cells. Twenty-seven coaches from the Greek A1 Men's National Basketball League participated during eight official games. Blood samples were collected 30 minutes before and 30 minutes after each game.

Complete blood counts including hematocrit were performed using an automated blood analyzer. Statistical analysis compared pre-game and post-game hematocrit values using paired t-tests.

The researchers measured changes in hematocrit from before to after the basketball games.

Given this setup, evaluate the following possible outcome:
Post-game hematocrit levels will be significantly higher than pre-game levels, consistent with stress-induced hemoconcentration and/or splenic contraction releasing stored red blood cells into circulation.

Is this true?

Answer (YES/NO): NO